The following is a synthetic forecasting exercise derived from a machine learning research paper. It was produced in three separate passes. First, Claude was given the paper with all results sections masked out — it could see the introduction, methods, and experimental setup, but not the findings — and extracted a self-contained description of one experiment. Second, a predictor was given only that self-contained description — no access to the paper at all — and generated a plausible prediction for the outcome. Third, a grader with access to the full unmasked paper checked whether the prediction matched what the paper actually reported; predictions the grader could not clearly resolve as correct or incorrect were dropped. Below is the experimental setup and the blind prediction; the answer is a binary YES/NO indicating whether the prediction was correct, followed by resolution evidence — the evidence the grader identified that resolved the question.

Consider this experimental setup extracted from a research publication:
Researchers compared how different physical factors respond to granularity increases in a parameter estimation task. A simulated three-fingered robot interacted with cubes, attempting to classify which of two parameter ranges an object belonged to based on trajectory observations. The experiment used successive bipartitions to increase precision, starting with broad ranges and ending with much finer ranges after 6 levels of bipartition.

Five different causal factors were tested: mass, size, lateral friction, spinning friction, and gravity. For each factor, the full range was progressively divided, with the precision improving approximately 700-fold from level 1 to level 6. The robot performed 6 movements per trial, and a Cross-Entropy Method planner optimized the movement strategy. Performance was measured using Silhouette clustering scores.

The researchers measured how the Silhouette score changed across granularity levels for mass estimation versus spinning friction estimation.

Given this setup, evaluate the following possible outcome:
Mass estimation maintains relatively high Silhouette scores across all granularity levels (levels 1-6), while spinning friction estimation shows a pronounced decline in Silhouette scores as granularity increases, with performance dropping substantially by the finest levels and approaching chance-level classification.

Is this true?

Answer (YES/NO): NO